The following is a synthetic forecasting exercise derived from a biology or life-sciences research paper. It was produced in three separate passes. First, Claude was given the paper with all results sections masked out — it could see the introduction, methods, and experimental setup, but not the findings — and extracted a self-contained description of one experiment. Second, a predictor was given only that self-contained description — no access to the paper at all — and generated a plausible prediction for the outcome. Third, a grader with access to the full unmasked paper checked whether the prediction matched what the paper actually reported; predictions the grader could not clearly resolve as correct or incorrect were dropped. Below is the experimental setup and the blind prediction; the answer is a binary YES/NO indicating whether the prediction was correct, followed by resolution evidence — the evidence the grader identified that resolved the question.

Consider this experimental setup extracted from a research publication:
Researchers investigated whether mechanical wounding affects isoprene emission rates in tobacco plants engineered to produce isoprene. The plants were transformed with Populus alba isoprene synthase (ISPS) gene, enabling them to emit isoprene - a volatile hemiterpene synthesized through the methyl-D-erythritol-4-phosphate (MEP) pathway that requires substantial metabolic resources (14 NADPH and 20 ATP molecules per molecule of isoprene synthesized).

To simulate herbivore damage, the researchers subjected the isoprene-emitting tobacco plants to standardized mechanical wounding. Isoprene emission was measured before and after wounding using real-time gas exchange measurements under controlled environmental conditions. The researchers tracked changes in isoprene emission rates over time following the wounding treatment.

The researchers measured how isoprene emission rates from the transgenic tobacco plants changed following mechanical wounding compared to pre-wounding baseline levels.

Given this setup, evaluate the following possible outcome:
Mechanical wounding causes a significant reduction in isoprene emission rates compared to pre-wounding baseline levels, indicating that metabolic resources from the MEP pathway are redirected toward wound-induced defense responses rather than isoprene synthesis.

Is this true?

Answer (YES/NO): NO